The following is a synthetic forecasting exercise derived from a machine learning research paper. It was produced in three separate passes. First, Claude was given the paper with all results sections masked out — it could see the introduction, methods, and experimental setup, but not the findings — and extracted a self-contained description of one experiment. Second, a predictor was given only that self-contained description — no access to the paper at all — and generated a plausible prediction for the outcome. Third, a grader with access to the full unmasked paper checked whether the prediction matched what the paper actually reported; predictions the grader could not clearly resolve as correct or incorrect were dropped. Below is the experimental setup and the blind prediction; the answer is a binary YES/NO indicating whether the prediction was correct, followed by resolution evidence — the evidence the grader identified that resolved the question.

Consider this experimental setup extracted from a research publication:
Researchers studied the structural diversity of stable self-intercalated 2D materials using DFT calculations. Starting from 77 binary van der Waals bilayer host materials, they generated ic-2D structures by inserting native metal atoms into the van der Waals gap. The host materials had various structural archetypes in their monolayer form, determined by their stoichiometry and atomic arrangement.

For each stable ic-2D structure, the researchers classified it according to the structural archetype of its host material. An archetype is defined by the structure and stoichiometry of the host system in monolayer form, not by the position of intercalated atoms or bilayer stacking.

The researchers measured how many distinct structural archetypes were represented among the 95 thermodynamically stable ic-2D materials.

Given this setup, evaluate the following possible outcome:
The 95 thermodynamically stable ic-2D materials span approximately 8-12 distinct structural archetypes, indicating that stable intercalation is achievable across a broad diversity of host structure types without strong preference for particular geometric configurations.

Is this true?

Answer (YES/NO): NO